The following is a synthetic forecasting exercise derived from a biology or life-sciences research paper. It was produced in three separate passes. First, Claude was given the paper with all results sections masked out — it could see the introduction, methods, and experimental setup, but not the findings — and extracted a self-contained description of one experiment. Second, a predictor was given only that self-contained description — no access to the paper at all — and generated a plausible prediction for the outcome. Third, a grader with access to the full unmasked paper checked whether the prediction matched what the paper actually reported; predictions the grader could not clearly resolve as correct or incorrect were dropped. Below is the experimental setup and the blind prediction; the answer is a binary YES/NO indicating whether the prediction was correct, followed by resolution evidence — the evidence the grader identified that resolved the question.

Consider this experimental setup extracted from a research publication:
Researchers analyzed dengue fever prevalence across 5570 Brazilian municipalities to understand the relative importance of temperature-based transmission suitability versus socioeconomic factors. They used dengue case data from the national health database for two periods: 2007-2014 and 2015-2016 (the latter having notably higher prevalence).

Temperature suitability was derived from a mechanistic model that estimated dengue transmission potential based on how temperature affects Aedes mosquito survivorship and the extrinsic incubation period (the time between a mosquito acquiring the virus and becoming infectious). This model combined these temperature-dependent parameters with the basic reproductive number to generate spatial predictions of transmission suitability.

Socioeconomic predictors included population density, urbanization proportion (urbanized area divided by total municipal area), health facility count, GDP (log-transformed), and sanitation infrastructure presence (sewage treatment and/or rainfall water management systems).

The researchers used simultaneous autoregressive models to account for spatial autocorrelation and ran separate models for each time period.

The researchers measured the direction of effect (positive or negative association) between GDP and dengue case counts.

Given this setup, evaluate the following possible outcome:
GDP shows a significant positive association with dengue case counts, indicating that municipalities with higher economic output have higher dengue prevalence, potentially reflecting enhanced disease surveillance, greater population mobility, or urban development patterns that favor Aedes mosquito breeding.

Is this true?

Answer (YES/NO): YES